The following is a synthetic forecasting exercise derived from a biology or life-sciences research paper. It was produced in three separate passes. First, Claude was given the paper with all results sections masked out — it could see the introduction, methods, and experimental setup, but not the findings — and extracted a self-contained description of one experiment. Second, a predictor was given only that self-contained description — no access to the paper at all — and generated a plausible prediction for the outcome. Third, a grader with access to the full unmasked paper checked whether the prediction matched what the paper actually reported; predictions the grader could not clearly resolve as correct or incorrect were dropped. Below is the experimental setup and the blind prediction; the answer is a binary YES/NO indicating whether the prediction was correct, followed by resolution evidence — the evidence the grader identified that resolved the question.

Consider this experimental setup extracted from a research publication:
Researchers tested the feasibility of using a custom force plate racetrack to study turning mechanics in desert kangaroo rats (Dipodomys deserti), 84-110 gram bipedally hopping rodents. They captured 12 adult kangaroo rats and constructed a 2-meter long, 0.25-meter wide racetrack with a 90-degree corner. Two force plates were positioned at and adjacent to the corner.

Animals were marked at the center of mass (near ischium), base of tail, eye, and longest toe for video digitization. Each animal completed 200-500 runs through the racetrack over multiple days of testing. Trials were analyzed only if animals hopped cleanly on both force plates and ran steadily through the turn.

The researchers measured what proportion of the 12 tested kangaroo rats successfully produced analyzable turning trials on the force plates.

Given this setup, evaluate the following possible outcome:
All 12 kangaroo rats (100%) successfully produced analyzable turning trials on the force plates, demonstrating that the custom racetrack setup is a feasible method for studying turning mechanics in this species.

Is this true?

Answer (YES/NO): NO